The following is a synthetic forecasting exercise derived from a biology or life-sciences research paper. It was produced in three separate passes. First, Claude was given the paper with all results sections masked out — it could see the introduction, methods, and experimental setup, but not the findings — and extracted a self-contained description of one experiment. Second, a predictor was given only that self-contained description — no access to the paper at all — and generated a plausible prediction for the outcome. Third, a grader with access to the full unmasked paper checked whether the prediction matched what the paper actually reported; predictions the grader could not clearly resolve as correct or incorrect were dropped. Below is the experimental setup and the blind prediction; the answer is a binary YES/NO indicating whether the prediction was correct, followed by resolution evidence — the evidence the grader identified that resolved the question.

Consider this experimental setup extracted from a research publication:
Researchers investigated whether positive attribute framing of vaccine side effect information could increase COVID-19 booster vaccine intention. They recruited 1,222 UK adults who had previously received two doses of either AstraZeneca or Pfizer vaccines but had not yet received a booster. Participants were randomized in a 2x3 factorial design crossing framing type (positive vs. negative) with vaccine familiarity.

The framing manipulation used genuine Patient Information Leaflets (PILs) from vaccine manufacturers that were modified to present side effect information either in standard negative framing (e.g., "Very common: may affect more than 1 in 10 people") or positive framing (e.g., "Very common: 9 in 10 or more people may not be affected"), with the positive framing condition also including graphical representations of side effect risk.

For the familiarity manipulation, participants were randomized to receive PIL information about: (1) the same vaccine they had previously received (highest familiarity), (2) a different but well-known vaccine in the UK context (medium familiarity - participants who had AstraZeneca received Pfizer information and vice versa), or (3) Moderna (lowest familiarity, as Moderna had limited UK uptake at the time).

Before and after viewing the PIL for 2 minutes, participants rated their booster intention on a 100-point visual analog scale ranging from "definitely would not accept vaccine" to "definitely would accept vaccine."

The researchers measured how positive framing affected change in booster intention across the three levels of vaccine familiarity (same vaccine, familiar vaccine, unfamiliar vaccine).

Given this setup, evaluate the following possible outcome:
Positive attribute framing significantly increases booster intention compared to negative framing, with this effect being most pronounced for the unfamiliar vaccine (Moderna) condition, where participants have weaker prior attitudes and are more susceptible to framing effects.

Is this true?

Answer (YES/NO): YES